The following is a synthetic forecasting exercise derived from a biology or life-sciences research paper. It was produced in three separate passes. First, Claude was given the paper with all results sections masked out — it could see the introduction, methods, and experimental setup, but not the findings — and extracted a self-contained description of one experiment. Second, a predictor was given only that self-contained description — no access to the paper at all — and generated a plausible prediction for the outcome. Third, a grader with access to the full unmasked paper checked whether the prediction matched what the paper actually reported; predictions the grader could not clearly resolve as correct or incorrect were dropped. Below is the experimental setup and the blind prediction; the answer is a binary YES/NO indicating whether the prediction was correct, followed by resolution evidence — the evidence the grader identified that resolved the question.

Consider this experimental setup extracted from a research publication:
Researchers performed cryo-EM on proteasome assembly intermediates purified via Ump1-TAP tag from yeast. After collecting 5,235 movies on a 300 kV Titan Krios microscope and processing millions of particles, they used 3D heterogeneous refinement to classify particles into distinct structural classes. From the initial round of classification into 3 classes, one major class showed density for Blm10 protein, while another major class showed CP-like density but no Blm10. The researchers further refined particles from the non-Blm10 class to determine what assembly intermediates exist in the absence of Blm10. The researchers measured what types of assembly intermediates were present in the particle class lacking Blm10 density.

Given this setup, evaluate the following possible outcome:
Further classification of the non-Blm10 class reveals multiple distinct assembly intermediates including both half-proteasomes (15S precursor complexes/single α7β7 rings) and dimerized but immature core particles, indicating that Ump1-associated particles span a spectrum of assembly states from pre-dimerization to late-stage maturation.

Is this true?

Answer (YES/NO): NO